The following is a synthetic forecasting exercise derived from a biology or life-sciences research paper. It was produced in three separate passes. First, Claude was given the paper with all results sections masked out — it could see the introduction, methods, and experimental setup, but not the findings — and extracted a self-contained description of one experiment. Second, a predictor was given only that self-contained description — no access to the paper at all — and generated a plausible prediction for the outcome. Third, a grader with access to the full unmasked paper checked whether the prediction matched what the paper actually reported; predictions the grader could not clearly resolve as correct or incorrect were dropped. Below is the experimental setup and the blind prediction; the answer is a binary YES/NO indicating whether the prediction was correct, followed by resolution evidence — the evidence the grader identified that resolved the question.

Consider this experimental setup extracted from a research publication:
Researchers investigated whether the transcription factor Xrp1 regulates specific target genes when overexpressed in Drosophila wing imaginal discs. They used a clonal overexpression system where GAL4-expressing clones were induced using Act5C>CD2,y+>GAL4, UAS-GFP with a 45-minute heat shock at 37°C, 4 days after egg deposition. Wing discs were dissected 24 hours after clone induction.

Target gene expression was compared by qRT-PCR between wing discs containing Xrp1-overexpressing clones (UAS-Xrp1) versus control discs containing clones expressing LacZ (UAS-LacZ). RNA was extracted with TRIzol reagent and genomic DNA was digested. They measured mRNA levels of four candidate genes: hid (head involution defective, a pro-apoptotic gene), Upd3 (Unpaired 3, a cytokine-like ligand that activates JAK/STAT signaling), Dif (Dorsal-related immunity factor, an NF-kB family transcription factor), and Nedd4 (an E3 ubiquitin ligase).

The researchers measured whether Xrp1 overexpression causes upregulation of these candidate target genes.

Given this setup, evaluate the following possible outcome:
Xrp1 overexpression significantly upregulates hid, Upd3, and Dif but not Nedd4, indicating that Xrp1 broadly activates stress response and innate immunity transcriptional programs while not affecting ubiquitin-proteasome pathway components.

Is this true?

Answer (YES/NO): NO